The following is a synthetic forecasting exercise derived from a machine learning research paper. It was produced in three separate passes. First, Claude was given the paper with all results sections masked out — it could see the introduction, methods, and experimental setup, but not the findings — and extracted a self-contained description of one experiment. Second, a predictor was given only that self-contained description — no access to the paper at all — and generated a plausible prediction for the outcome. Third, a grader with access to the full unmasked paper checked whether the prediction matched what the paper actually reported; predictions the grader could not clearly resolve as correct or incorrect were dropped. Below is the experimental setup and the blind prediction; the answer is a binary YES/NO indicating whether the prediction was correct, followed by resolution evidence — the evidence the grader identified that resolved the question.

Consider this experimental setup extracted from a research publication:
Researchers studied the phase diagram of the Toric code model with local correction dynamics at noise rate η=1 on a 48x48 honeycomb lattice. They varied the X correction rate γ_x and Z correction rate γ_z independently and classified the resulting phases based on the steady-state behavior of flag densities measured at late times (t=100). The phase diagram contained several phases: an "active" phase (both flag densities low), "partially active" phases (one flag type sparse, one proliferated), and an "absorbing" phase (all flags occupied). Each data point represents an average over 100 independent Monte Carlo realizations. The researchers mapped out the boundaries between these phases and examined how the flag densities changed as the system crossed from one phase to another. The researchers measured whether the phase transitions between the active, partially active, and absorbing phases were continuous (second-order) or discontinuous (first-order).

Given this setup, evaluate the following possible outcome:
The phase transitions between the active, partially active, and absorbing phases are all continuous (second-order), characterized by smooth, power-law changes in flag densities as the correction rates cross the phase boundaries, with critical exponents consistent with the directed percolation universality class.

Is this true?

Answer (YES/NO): NO